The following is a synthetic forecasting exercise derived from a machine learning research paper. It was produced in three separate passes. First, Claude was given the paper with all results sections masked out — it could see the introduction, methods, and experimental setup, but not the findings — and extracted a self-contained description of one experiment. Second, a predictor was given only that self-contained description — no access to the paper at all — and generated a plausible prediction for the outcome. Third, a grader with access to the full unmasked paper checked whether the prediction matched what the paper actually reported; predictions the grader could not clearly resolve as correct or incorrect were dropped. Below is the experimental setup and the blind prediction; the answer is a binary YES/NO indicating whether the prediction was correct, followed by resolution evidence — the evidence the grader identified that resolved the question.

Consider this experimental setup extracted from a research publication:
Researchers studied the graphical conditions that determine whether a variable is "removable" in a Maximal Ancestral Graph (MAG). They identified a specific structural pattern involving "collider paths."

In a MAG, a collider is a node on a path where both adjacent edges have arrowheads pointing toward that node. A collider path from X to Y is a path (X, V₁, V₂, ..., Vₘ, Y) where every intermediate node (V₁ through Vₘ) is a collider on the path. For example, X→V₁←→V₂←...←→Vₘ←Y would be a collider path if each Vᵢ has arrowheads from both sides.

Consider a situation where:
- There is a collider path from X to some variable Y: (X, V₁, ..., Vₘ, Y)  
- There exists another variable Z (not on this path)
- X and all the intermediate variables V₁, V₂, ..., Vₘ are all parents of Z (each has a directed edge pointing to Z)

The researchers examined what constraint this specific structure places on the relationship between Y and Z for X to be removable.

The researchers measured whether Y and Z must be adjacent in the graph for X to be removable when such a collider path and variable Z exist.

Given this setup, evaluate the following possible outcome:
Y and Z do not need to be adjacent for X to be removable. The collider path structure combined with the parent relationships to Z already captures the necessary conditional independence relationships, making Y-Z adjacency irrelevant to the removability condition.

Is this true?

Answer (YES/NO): NO